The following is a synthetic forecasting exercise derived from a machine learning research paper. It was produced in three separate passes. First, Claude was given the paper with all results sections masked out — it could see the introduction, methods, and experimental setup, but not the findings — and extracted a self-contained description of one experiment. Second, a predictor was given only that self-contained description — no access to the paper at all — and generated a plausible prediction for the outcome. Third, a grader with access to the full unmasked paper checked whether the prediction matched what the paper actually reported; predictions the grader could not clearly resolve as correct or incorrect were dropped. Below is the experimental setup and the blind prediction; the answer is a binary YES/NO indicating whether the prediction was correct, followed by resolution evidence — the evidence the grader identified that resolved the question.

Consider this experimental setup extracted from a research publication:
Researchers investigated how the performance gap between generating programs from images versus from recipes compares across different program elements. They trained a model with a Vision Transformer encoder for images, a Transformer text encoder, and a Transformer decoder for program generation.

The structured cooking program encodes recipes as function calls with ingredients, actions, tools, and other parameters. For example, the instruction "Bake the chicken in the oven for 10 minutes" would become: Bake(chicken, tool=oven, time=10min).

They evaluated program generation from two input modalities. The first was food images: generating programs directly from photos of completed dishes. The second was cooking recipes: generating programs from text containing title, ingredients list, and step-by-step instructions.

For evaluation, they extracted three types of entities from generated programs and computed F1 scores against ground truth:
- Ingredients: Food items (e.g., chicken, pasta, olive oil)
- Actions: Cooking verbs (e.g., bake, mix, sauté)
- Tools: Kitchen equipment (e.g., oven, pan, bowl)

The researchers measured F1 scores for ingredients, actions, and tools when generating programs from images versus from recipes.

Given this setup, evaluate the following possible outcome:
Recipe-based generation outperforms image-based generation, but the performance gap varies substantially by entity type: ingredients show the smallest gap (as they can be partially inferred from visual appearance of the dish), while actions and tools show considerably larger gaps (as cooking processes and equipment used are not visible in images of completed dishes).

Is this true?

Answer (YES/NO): NO